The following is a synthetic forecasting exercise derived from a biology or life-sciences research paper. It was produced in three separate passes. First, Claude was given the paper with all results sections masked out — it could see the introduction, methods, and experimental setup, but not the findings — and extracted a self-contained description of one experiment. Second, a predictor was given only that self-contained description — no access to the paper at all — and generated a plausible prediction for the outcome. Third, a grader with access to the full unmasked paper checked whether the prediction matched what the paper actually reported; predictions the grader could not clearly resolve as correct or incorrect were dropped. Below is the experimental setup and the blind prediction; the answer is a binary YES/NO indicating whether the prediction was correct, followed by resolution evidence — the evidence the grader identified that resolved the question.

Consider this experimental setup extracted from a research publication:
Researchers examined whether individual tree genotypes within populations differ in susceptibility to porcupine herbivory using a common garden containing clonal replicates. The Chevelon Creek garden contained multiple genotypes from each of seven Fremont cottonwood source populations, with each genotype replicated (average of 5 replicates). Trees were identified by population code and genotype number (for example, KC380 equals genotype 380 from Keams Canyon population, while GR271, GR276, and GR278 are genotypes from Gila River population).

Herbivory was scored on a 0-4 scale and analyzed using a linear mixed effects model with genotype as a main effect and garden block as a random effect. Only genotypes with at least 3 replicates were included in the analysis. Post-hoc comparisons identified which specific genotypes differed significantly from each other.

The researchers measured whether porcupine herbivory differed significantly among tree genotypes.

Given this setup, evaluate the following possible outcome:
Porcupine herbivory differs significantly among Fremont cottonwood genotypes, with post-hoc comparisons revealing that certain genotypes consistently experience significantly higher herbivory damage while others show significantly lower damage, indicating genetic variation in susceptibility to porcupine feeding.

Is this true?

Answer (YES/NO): YES